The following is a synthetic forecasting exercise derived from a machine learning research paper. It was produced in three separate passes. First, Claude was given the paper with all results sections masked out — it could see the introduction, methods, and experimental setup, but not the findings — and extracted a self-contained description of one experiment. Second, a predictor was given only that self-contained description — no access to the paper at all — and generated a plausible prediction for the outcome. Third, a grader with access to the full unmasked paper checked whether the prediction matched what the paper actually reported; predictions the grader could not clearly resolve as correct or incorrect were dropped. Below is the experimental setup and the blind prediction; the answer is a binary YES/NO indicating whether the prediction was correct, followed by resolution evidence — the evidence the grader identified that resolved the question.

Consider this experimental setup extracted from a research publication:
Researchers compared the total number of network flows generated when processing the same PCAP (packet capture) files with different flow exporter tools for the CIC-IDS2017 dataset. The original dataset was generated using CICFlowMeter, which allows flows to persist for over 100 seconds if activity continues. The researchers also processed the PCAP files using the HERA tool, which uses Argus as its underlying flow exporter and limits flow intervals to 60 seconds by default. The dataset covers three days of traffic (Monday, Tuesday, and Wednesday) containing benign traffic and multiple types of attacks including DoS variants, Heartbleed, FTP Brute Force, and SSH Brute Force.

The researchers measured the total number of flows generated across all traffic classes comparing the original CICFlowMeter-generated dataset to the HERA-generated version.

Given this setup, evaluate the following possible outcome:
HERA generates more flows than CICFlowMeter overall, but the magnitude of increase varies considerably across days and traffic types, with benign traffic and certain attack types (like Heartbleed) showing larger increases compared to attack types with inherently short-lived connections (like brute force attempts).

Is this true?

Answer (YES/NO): NO